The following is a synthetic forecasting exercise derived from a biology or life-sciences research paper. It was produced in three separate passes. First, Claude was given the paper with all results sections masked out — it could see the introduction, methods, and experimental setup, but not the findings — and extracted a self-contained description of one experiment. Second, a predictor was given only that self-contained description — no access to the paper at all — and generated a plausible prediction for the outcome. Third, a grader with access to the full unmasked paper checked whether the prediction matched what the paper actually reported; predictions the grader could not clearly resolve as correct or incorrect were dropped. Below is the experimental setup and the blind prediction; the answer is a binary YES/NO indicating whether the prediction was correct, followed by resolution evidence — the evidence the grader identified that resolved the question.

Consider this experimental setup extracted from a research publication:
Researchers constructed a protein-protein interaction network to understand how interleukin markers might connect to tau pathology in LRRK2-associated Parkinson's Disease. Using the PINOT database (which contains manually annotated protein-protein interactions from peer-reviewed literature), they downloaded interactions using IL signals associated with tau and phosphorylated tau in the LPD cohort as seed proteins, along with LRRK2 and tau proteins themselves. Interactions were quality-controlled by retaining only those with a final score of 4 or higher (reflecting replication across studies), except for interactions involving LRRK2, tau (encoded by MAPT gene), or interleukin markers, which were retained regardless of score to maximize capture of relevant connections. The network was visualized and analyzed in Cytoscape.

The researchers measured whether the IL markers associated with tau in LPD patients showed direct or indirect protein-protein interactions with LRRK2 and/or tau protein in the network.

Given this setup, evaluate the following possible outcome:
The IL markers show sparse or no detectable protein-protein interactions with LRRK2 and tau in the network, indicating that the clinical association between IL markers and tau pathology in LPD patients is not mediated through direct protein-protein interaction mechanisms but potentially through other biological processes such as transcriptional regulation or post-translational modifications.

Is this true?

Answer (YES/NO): NO